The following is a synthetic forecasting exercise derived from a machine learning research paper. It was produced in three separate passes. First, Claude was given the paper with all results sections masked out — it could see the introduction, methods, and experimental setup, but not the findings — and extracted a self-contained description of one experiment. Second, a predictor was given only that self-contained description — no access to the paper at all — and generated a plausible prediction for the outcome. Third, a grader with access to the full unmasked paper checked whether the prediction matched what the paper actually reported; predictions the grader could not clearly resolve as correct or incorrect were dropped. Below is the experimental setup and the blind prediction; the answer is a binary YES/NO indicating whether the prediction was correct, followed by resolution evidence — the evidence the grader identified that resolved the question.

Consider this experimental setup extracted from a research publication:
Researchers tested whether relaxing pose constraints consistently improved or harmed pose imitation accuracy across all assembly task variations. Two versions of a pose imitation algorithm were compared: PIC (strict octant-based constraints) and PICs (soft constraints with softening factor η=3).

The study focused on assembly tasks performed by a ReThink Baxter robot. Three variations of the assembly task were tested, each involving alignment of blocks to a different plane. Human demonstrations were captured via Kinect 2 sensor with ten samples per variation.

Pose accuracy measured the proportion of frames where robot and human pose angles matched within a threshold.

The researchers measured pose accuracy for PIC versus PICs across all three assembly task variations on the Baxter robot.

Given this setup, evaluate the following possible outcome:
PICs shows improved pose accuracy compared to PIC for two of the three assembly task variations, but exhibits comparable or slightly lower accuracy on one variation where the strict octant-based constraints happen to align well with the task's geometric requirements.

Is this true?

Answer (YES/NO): NO